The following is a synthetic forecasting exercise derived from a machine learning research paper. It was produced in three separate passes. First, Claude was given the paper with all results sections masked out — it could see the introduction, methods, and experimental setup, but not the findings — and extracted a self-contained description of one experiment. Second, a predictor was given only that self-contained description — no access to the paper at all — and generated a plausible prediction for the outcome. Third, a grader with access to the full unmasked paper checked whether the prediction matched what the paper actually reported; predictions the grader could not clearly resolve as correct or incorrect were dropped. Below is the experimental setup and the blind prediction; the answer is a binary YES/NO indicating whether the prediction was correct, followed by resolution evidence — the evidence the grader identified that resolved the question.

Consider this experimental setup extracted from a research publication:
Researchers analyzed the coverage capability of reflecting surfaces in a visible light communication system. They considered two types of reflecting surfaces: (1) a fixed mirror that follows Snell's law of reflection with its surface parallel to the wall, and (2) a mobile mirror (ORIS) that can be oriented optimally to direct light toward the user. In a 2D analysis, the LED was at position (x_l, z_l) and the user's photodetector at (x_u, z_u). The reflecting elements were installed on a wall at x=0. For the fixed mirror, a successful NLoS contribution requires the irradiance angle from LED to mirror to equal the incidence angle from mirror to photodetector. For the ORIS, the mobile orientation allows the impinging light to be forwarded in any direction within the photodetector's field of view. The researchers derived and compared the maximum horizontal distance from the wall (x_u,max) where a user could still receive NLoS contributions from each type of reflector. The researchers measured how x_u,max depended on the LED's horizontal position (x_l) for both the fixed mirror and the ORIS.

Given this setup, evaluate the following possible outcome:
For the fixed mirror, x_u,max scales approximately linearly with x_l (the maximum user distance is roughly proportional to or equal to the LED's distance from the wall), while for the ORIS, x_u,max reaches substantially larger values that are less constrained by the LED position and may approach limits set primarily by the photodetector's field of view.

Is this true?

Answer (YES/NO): YES